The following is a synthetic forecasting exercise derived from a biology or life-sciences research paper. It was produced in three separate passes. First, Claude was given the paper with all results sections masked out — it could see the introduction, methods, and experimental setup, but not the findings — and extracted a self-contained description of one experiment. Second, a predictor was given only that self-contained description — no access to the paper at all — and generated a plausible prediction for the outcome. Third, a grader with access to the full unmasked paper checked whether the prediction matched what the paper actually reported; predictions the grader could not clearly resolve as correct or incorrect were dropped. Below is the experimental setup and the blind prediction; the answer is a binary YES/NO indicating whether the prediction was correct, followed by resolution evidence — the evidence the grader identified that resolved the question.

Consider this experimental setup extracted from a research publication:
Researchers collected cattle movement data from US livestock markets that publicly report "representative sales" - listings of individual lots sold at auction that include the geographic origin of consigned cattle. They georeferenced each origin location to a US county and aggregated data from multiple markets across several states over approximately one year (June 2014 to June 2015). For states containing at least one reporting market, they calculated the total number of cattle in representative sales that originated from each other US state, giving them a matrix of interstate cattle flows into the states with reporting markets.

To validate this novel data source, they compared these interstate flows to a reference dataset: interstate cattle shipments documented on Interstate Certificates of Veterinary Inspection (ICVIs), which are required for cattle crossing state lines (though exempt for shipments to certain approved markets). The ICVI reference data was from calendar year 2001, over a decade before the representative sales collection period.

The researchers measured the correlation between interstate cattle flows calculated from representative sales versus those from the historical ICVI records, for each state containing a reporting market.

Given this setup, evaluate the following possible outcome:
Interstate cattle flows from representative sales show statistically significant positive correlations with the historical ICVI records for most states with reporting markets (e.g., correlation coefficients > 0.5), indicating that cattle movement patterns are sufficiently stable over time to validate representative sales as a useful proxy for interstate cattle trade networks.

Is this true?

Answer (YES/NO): NO